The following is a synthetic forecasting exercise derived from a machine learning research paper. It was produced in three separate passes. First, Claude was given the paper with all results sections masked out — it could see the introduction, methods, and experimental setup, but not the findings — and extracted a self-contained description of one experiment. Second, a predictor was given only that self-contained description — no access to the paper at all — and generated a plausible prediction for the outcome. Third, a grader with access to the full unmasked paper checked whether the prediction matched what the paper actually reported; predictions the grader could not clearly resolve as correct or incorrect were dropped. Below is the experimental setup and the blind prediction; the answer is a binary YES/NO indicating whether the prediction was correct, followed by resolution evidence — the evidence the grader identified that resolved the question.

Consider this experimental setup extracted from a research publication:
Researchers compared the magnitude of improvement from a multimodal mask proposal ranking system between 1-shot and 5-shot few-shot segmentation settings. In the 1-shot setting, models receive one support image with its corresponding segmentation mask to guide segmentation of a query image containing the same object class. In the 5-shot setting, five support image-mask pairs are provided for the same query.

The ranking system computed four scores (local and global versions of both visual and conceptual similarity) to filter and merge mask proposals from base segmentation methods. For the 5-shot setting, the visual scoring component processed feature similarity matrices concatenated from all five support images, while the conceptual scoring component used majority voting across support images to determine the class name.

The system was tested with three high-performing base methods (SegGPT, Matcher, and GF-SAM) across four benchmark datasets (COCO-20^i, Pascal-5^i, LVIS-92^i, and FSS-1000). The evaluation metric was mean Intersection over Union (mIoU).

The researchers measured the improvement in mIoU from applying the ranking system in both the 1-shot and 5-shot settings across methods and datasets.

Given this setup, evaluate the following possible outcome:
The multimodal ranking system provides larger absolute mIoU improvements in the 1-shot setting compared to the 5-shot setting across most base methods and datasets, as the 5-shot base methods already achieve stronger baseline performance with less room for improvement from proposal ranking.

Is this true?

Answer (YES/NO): YES